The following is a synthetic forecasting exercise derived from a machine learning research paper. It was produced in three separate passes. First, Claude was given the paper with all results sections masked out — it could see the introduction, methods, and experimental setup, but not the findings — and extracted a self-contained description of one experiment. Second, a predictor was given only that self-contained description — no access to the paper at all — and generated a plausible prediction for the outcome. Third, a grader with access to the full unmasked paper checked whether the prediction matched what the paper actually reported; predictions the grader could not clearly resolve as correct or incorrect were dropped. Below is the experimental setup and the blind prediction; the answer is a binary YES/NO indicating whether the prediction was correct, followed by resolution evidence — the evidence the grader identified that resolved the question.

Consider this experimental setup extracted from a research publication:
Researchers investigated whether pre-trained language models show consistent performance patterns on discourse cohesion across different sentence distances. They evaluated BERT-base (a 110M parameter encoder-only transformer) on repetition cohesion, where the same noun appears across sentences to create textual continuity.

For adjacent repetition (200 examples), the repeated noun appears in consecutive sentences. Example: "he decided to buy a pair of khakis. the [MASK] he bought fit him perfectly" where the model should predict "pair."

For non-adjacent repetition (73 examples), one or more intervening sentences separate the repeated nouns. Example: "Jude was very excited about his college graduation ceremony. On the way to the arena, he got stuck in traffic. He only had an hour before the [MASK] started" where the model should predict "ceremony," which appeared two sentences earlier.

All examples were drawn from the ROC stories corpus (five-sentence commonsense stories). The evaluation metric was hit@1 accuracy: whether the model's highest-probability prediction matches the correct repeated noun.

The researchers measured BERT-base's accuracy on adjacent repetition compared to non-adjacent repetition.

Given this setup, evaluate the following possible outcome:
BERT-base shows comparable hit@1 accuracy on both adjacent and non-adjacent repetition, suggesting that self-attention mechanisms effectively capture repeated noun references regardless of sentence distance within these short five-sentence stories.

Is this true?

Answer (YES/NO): NO